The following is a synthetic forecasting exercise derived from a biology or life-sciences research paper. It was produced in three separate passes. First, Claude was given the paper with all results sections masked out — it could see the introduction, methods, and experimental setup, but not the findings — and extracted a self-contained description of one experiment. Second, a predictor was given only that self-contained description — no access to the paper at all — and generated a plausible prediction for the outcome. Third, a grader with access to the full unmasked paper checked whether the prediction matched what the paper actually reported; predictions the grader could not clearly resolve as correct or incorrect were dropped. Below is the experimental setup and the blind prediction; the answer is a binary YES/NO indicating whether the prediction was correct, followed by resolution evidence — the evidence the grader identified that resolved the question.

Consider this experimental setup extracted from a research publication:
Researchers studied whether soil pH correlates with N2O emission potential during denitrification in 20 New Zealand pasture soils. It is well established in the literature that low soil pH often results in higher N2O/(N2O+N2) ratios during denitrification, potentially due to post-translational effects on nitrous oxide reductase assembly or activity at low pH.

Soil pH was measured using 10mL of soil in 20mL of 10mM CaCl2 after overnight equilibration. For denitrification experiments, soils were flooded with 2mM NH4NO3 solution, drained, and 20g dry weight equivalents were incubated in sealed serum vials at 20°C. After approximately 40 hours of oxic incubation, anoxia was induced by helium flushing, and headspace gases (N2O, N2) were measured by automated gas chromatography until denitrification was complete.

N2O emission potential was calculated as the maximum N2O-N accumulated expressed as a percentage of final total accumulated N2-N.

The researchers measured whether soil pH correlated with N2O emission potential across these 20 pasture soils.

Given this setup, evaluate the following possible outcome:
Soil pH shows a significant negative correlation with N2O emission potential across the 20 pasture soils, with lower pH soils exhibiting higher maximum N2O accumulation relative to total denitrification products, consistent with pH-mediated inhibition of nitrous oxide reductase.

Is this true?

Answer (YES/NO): NO